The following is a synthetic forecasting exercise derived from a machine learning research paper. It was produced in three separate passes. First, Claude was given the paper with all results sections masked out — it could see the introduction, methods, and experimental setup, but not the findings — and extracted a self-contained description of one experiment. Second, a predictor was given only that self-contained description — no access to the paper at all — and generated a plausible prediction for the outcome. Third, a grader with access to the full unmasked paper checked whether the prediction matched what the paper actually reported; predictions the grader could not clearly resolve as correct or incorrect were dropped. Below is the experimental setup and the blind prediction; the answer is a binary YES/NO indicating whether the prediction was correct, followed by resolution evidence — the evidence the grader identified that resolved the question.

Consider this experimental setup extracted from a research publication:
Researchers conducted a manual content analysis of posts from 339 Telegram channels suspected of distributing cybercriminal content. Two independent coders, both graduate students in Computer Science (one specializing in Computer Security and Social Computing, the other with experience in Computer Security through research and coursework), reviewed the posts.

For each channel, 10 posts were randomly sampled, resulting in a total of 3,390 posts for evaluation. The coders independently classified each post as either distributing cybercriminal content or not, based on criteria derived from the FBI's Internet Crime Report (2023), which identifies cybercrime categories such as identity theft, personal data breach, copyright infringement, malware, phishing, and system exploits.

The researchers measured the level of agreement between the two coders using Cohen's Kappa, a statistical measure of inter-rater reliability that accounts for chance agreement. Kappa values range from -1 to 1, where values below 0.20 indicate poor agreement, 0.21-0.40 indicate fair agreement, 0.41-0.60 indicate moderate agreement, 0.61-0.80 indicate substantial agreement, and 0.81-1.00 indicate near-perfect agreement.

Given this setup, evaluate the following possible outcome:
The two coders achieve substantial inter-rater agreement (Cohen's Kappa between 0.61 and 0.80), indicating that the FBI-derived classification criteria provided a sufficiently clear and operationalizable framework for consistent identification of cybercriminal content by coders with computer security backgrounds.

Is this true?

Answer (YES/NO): YES